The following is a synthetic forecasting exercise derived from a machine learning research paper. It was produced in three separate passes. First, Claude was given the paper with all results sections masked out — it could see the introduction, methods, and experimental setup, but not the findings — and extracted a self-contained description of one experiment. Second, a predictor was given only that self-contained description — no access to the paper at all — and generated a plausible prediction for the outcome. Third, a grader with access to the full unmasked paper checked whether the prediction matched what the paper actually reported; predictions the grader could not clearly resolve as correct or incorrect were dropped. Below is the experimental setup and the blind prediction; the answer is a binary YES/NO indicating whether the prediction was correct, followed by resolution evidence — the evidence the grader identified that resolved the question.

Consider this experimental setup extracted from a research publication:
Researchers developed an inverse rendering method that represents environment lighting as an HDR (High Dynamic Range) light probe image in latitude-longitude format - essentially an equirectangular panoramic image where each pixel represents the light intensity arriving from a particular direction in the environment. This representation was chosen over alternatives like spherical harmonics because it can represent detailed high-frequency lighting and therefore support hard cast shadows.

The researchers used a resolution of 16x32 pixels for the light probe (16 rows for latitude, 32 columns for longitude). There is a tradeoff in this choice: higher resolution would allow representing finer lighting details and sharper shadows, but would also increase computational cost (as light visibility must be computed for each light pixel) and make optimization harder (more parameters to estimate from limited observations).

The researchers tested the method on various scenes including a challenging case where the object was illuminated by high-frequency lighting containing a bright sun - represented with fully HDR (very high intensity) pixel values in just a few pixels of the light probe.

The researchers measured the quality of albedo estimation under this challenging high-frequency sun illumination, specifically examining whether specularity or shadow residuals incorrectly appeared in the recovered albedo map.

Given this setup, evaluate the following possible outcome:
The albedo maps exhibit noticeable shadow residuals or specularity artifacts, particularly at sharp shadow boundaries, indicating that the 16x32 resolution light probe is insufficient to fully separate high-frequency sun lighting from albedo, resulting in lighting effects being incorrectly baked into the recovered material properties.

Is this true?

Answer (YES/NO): NO